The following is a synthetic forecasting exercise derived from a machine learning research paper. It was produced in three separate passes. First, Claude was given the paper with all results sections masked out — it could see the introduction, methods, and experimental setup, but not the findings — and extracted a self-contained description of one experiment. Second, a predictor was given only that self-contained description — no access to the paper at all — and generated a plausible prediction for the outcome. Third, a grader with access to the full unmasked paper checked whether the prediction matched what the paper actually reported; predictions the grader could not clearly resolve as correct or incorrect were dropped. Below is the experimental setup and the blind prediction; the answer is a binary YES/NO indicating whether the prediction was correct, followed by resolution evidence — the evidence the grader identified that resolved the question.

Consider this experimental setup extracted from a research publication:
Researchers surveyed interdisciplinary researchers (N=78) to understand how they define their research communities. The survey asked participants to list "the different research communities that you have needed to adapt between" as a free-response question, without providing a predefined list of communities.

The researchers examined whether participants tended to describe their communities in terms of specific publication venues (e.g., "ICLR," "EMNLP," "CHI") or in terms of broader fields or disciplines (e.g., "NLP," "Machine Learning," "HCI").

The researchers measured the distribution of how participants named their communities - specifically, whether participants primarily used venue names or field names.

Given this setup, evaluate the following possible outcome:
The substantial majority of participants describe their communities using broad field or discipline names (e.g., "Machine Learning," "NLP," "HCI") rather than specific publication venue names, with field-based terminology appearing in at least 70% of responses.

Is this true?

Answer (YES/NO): YES